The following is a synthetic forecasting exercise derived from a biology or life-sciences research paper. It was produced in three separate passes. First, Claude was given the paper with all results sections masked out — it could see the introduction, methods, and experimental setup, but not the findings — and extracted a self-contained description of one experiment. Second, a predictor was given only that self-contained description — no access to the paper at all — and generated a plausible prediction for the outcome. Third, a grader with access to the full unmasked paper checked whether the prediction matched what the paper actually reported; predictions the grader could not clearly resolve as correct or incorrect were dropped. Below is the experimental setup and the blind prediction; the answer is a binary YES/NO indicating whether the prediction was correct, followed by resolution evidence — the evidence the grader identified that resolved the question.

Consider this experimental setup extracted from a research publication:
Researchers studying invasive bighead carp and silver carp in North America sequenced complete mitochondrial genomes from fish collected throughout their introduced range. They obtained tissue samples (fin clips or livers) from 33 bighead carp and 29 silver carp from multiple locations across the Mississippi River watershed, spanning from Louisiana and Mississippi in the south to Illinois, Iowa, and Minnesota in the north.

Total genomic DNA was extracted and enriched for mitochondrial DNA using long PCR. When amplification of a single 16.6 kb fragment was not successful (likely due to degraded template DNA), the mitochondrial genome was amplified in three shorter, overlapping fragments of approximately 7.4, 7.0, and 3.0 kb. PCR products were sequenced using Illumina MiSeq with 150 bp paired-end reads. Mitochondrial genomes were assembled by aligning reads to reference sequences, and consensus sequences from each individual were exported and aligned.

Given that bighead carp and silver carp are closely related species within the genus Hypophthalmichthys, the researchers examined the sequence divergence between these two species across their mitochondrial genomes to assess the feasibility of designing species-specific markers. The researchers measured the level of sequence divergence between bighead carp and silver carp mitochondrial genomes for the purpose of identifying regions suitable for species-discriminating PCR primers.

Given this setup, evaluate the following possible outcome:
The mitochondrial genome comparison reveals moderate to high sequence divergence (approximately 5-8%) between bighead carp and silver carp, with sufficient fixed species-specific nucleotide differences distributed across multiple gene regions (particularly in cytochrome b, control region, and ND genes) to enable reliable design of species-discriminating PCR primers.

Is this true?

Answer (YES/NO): NO